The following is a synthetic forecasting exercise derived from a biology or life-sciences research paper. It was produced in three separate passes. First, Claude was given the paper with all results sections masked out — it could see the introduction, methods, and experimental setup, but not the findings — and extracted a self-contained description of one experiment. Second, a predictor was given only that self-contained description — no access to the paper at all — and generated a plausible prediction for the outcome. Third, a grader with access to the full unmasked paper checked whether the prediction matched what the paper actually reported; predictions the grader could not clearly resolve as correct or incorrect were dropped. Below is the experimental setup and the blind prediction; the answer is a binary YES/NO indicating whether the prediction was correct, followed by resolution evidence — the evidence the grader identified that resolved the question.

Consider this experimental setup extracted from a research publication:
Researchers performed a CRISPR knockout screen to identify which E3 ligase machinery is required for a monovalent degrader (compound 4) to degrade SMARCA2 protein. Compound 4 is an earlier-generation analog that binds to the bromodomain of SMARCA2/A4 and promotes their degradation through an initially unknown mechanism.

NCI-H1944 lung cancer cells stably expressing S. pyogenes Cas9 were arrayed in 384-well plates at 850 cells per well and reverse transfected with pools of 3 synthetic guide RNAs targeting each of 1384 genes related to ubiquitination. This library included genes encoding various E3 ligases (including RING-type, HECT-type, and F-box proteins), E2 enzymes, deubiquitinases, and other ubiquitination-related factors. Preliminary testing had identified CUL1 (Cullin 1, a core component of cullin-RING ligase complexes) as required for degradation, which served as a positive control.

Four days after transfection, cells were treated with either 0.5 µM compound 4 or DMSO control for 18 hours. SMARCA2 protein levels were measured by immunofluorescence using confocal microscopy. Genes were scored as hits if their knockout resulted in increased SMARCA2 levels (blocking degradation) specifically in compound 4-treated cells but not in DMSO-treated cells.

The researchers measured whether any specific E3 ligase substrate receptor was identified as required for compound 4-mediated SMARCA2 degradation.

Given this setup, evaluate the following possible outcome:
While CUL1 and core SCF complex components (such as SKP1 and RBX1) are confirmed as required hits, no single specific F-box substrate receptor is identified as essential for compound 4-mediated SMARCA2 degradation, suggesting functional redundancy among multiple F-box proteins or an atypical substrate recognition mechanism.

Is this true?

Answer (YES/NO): NO